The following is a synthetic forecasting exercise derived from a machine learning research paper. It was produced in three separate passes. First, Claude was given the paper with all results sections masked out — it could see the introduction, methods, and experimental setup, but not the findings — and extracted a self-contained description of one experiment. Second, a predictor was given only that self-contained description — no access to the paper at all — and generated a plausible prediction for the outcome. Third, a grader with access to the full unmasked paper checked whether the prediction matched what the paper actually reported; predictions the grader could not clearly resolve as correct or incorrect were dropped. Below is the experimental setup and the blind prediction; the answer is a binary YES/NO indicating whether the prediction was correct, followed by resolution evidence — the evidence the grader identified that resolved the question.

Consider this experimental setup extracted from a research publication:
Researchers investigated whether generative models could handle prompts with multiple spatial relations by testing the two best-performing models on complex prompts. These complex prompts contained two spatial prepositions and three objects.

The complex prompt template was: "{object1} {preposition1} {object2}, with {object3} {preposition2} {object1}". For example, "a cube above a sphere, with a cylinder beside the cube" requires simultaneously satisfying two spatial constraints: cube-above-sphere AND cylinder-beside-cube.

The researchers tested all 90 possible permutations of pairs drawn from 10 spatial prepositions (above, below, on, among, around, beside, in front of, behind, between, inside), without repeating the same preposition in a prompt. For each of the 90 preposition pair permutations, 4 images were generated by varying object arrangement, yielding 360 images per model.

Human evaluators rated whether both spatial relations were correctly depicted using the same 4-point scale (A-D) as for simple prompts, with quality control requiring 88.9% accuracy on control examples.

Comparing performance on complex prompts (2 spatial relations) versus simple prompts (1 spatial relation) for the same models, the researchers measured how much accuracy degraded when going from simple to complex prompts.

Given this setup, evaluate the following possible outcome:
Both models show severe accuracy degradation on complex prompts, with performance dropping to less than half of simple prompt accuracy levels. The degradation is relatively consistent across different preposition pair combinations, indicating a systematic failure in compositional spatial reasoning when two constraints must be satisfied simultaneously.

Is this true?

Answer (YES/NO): NO